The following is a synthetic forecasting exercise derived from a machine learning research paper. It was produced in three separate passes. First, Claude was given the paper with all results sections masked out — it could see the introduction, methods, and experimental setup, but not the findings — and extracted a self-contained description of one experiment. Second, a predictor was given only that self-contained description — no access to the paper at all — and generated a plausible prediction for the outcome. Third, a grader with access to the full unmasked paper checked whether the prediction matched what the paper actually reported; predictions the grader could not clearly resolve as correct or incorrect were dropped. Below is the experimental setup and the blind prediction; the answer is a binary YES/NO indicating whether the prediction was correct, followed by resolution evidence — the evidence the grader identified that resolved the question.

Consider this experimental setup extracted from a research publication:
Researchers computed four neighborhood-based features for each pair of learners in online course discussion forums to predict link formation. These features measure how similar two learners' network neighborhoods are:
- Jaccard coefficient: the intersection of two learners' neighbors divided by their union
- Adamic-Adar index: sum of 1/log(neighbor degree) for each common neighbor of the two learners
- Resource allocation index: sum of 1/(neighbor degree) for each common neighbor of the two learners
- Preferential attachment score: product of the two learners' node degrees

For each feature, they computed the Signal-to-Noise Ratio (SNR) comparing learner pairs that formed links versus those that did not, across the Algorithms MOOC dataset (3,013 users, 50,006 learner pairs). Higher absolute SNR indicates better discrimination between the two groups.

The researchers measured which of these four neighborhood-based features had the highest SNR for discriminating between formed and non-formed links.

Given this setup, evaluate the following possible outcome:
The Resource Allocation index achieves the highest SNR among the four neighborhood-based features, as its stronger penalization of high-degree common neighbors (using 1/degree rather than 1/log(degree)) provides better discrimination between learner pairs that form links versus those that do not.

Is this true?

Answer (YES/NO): YES